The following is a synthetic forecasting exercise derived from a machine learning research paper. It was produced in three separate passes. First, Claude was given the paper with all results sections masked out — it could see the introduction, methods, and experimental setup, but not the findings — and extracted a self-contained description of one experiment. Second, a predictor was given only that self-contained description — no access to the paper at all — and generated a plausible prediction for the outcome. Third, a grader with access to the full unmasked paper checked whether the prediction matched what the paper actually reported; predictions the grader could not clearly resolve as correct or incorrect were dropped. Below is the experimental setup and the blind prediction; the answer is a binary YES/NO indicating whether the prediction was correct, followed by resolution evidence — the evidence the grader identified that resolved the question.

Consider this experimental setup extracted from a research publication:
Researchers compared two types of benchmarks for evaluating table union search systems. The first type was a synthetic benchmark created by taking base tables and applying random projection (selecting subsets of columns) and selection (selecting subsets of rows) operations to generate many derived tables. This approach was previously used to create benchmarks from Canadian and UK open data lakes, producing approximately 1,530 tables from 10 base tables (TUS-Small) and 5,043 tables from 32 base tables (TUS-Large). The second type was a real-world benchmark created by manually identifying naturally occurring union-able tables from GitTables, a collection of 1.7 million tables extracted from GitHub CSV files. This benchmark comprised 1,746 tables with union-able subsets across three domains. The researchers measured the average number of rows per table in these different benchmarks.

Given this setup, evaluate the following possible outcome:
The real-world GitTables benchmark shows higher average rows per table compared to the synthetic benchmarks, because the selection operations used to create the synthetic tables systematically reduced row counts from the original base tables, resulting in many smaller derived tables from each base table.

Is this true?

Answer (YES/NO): NO